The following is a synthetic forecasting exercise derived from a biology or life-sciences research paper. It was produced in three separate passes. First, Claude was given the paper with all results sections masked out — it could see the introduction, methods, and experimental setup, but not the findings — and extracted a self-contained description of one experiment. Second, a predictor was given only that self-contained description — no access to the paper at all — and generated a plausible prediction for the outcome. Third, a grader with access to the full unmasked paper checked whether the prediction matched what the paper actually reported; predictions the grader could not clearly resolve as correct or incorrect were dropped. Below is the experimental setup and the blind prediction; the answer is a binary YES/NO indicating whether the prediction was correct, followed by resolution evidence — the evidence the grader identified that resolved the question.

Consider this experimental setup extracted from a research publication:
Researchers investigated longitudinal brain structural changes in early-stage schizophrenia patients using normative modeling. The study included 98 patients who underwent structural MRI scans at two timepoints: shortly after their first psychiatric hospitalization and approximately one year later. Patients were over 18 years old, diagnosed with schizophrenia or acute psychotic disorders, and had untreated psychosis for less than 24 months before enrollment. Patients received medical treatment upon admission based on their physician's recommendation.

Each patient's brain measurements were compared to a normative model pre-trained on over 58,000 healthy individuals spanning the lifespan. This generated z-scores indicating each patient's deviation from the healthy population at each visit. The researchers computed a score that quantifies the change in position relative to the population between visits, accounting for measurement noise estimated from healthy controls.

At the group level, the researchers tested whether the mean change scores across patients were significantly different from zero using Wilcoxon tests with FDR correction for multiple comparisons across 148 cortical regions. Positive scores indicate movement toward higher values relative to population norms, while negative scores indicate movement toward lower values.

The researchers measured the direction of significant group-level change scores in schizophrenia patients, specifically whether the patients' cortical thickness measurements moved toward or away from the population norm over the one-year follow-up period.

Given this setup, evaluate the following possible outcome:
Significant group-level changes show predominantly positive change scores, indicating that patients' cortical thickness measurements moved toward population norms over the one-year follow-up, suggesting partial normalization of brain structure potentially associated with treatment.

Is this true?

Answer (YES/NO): YES